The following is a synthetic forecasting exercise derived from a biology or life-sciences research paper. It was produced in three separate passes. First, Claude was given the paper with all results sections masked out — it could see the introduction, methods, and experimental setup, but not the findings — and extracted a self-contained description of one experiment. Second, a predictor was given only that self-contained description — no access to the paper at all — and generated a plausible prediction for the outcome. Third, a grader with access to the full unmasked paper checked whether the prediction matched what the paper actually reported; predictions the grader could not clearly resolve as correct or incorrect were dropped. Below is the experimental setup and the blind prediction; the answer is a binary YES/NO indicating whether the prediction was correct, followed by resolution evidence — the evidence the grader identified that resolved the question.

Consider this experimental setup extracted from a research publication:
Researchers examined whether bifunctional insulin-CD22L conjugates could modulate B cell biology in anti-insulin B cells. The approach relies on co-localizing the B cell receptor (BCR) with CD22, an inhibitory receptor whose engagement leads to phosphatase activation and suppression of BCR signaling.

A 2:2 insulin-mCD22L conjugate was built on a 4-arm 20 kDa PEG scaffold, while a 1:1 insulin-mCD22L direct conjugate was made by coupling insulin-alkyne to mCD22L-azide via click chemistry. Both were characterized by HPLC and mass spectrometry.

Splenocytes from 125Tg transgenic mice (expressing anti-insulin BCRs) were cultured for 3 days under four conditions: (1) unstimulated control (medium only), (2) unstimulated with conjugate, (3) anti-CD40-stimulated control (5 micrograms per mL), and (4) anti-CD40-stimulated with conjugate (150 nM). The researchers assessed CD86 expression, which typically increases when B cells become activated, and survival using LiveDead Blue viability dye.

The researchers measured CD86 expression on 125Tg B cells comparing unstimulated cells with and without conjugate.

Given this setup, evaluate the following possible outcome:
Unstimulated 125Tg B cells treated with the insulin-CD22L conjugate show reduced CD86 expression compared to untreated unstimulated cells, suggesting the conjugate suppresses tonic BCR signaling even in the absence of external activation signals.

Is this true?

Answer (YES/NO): NO